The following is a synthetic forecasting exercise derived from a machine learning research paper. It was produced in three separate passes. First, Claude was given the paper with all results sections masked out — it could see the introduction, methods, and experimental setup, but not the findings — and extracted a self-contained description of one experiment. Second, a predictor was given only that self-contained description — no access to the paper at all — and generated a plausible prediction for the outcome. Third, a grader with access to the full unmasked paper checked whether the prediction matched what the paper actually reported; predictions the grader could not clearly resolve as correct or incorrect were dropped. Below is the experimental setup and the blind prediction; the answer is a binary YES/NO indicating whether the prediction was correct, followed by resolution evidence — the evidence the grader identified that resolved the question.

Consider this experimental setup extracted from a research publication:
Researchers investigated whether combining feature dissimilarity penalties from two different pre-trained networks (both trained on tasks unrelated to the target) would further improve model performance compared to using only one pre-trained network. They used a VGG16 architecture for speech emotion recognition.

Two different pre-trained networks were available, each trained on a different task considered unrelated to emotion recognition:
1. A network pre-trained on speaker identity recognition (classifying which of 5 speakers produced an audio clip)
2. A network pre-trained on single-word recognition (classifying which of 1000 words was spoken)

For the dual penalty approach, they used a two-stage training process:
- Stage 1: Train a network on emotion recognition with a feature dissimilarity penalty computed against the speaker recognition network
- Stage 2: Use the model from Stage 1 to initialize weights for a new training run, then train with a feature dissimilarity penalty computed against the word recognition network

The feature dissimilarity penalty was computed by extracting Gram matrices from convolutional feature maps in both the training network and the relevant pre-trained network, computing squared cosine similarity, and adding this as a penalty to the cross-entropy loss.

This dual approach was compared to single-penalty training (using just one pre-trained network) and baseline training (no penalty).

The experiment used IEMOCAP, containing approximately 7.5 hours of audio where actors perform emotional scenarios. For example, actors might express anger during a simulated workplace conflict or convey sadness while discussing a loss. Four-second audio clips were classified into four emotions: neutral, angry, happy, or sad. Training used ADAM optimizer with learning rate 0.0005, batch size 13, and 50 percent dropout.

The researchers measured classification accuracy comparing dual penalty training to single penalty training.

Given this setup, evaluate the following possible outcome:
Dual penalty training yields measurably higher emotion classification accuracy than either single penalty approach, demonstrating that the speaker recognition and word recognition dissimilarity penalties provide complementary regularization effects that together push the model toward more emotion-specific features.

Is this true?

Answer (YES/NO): NO